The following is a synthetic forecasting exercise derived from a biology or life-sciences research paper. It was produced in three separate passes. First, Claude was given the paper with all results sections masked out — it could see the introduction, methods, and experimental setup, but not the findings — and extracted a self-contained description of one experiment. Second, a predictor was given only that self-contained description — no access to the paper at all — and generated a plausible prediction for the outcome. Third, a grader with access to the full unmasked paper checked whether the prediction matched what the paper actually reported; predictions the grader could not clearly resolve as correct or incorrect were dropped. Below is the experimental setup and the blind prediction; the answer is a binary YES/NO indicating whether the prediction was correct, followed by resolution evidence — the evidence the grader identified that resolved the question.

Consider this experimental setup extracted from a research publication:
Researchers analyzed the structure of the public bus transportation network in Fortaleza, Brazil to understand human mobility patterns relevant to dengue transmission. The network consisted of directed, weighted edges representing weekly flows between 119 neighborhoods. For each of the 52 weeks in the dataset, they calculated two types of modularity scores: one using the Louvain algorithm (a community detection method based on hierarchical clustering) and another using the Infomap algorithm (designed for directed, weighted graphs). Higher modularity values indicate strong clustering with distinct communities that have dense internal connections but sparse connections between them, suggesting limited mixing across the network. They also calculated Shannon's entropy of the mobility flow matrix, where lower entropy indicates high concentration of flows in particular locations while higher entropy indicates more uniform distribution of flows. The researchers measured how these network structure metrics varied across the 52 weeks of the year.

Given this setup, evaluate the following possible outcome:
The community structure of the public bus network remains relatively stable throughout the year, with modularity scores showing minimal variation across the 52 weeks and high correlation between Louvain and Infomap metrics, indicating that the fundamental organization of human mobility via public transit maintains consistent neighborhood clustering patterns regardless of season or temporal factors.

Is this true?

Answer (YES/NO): NO